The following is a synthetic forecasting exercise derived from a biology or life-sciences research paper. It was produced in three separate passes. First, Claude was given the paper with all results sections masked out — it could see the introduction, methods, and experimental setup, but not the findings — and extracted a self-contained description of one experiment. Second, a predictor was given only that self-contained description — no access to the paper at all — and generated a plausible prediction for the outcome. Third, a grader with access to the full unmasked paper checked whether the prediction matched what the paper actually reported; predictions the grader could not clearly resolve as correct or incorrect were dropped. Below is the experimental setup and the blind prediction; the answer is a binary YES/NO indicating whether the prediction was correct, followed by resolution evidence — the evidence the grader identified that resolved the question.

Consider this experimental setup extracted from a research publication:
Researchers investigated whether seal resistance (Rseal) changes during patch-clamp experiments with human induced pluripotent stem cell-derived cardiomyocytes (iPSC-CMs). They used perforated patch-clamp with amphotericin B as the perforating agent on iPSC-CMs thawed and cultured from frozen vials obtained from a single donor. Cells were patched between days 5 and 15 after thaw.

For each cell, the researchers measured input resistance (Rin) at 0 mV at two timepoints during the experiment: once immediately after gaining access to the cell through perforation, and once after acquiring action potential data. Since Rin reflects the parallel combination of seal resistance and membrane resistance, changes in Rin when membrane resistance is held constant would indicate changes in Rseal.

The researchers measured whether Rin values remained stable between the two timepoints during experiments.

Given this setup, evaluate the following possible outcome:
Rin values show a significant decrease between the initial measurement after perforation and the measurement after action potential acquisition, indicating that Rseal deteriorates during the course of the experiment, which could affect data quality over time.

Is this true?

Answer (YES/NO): YES